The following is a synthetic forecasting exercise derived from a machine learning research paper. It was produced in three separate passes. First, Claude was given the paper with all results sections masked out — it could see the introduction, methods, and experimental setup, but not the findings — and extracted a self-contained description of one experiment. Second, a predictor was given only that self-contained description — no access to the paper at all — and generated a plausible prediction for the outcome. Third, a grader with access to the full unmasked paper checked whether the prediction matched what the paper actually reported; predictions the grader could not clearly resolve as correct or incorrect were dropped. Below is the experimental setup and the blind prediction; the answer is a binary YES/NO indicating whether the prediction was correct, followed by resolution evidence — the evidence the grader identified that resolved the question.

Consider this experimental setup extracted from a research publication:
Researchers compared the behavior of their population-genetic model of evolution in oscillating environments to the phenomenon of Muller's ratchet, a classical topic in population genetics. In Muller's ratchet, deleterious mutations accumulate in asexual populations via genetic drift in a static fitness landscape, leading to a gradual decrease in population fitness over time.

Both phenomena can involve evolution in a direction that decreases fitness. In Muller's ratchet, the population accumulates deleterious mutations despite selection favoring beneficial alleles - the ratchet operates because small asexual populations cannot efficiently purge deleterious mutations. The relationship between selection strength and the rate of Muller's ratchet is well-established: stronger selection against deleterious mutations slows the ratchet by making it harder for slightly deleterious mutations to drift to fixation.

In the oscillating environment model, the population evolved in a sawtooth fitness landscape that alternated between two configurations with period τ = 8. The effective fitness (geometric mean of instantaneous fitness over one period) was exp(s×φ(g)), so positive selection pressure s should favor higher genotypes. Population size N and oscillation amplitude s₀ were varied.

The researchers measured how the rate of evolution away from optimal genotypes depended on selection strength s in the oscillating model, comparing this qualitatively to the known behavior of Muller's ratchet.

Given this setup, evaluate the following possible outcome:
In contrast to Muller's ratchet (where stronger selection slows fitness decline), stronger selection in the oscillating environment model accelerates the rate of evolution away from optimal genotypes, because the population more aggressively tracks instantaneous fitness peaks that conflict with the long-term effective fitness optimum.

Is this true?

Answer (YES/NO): YES